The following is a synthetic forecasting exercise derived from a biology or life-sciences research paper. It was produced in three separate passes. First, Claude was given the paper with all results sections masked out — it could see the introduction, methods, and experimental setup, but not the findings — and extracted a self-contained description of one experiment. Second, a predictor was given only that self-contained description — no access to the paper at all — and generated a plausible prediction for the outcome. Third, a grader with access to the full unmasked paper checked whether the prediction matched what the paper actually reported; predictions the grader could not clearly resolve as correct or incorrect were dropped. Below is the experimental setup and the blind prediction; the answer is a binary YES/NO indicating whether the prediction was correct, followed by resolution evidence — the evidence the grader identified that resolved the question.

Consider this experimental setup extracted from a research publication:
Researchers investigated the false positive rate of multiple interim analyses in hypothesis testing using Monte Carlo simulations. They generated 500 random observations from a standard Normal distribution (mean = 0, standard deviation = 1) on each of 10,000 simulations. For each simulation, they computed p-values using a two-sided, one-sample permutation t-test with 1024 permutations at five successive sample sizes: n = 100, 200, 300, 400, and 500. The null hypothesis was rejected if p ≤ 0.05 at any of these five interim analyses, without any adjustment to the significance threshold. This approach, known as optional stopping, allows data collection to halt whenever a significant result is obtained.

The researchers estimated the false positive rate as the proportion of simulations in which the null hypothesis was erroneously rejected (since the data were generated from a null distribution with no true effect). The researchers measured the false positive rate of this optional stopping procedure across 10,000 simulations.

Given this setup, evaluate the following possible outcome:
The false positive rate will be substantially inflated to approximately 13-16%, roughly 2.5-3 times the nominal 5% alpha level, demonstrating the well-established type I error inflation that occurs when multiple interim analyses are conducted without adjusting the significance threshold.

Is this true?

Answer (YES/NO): YES